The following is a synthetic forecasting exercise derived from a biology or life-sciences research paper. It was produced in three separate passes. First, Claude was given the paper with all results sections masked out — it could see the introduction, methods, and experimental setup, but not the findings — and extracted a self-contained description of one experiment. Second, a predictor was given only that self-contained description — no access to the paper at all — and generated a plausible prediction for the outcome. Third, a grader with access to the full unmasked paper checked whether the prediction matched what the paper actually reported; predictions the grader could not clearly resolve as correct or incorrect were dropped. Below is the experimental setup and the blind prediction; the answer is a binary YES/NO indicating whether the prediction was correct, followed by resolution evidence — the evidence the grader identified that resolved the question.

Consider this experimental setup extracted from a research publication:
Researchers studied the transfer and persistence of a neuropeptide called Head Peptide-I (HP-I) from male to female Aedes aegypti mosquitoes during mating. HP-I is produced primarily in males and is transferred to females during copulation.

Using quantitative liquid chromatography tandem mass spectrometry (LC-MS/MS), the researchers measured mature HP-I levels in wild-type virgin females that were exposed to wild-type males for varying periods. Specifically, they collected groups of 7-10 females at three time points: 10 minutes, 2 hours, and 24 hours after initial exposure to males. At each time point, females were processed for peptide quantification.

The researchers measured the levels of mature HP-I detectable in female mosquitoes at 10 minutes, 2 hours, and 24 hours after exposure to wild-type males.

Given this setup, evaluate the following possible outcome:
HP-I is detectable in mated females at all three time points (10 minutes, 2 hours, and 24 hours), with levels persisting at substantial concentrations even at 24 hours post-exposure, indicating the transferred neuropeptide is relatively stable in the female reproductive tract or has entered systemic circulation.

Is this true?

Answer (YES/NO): NO